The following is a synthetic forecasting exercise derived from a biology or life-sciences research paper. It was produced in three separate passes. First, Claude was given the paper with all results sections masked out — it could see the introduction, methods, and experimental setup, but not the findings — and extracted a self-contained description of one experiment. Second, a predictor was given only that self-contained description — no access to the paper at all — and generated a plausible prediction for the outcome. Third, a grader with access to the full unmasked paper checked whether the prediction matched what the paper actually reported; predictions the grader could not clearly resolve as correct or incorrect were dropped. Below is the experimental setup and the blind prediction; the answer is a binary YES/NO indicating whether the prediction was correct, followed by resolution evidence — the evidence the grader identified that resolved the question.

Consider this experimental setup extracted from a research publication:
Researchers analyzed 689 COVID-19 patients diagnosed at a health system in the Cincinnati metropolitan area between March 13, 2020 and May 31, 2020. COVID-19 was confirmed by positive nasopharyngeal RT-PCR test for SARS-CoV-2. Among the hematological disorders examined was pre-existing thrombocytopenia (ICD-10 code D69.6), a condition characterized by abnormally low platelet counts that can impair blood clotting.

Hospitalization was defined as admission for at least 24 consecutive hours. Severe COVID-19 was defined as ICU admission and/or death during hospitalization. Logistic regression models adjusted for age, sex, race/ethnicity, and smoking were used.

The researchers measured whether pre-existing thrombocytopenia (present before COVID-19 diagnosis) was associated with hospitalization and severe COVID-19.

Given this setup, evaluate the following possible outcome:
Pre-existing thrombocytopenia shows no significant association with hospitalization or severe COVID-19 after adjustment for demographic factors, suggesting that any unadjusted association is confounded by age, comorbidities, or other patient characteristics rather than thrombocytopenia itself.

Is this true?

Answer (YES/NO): NO